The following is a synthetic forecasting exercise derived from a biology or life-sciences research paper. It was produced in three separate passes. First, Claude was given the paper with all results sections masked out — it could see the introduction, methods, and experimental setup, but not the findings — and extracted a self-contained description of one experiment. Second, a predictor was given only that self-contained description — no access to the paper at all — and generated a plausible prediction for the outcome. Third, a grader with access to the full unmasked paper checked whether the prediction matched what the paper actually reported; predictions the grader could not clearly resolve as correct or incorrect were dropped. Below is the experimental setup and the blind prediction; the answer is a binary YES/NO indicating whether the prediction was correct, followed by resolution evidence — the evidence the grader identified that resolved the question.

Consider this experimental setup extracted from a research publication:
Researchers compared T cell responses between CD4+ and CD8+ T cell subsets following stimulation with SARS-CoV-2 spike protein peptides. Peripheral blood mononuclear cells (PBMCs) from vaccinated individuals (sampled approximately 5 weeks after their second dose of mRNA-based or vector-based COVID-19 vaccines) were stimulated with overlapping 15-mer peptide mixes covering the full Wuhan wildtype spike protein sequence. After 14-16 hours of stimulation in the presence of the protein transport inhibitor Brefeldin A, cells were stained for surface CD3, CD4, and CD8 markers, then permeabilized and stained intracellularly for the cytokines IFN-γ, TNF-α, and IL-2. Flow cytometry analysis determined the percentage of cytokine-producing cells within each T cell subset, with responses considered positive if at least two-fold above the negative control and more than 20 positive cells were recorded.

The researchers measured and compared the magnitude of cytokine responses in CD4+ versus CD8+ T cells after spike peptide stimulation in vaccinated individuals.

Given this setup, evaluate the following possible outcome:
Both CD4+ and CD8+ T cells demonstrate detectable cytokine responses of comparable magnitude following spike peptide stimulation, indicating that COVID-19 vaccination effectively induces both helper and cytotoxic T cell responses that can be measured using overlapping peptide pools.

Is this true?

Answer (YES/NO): NO